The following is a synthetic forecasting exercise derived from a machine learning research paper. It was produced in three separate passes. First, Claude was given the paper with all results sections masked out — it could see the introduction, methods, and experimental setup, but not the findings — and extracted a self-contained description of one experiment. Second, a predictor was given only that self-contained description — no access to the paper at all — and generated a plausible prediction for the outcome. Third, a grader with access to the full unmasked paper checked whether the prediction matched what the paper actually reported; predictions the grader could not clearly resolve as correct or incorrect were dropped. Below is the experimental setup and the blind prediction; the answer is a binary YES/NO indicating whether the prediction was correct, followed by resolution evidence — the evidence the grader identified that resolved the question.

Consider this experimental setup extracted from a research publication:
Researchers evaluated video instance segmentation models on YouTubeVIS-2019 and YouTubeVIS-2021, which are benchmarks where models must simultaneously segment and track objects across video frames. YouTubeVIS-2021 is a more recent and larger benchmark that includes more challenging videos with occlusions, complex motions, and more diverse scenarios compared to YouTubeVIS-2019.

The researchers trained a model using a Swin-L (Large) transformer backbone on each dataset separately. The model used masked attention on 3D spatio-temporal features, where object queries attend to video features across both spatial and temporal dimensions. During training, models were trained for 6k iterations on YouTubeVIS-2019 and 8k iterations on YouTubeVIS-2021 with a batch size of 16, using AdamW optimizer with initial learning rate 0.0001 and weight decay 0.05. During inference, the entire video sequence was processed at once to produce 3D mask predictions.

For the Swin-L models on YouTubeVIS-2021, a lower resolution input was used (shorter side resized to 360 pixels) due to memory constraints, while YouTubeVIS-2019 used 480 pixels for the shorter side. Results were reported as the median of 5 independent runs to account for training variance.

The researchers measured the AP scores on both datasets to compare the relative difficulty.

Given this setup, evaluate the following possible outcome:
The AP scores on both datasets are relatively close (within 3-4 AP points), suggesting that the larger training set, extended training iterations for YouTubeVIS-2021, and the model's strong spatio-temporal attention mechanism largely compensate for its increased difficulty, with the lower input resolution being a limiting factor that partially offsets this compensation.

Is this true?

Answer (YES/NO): NO